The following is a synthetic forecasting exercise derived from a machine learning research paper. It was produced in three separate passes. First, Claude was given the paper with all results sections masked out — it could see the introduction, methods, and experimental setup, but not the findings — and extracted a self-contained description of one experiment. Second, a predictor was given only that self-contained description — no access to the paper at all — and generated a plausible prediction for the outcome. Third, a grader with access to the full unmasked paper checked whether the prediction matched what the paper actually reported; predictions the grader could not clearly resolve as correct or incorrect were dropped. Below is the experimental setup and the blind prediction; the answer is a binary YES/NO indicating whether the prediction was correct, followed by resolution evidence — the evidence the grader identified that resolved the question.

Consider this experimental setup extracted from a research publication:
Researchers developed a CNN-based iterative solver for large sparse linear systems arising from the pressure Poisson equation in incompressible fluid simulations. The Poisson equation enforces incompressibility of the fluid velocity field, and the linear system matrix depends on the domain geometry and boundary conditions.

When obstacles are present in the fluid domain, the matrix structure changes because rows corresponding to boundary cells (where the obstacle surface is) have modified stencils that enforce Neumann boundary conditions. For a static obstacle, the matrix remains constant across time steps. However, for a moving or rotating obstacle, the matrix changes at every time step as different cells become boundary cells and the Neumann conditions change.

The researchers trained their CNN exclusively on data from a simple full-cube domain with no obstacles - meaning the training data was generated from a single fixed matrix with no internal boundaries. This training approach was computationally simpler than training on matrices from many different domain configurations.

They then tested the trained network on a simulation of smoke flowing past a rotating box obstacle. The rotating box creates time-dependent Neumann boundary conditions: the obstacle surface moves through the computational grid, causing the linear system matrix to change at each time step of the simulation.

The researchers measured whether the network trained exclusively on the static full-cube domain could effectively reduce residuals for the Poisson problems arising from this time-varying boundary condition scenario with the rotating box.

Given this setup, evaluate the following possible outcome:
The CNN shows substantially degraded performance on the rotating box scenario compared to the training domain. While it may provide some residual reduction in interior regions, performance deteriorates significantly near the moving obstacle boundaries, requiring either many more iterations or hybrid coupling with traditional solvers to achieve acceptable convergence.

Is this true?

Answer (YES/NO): NO